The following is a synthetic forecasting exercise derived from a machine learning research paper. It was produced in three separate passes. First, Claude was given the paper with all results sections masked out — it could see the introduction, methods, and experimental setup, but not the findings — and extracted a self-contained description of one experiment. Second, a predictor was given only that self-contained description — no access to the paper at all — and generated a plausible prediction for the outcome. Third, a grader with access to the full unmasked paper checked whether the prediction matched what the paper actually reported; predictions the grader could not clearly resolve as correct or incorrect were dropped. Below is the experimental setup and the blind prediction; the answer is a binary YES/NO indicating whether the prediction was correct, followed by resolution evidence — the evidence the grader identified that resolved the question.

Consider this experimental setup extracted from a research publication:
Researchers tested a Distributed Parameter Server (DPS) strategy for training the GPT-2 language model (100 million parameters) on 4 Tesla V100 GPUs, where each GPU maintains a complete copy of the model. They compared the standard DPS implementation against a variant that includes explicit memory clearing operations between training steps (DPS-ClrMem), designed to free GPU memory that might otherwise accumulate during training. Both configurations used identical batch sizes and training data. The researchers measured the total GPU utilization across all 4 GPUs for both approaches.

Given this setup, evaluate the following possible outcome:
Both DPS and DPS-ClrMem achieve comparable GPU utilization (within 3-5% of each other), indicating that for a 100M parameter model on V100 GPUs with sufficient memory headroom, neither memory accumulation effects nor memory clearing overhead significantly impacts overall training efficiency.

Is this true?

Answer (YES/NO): NO